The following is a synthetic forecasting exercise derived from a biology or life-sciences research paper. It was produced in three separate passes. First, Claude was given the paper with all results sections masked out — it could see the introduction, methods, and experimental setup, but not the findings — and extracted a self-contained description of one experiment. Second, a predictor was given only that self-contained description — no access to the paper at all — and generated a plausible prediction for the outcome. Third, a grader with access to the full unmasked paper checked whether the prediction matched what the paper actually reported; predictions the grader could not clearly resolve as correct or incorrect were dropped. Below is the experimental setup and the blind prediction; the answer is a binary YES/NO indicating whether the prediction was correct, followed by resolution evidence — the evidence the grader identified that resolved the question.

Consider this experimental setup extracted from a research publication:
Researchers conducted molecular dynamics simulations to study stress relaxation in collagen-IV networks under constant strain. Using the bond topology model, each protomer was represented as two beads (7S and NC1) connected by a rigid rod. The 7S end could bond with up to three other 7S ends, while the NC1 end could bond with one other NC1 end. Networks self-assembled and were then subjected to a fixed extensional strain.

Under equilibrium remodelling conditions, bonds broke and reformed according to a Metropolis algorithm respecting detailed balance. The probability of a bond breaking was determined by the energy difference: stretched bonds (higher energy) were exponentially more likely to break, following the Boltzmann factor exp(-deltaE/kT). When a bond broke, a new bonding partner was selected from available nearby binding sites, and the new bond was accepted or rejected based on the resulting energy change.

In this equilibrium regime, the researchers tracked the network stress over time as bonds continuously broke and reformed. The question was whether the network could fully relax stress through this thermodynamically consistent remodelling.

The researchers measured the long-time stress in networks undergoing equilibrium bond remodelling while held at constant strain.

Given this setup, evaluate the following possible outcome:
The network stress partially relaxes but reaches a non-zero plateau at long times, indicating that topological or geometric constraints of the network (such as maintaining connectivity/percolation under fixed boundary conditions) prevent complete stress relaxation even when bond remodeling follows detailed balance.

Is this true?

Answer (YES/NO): YES